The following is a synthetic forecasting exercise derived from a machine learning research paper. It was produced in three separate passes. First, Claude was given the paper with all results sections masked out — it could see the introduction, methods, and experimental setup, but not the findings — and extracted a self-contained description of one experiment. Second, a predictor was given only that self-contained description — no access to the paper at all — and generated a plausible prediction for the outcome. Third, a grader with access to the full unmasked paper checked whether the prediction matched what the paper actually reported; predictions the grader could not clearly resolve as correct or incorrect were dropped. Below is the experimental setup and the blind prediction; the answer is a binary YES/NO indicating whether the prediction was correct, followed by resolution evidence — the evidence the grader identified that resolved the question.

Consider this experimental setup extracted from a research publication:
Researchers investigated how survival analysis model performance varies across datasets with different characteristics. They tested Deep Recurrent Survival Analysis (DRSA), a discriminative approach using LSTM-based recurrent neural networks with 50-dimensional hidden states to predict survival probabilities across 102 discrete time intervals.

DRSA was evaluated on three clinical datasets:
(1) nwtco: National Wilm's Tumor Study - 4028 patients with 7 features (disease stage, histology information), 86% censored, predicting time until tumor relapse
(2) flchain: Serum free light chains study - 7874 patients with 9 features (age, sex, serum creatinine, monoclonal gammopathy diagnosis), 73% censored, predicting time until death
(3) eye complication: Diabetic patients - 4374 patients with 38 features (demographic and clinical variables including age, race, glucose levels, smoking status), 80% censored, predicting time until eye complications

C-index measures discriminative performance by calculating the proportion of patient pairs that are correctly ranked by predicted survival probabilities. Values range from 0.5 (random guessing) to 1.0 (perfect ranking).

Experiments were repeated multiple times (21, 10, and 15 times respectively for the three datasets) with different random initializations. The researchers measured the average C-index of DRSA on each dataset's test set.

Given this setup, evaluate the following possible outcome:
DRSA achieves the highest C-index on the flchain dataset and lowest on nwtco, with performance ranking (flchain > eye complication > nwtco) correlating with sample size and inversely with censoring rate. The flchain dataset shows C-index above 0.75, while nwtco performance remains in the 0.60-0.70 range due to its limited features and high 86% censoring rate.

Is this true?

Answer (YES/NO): YES